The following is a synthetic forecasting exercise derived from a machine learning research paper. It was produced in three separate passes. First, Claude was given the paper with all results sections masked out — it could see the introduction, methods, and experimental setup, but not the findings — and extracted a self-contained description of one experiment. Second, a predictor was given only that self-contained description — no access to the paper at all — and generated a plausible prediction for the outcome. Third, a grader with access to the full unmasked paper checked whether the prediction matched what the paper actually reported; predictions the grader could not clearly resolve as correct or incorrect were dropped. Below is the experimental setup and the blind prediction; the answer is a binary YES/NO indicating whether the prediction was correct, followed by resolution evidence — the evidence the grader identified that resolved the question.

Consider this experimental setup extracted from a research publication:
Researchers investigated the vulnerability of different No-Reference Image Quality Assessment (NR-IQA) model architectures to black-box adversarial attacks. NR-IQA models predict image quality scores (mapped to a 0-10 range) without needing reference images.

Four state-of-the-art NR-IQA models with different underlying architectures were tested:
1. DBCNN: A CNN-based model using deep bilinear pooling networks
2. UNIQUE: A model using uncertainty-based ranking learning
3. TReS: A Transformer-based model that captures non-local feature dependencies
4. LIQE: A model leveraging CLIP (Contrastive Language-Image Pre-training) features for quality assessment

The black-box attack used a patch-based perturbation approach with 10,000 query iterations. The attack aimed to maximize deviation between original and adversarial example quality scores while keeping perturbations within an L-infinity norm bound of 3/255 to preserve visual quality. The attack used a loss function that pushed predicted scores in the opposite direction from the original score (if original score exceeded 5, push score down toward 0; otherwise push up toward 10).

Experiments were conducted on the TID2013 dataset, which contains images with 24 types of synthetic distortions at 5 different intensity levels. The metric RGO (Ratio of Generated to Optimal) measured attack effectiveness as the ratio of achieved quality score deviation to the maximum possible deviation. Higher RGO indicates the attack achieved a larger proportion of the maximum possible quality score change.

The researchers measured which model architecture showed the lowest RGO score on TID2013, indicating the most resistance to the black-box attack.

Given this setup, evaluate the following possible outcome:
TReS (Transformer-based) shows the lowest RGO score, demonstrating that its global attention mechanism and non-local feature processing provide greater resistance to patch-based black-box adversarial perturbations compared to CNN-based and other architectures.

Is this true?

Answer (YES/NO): NO